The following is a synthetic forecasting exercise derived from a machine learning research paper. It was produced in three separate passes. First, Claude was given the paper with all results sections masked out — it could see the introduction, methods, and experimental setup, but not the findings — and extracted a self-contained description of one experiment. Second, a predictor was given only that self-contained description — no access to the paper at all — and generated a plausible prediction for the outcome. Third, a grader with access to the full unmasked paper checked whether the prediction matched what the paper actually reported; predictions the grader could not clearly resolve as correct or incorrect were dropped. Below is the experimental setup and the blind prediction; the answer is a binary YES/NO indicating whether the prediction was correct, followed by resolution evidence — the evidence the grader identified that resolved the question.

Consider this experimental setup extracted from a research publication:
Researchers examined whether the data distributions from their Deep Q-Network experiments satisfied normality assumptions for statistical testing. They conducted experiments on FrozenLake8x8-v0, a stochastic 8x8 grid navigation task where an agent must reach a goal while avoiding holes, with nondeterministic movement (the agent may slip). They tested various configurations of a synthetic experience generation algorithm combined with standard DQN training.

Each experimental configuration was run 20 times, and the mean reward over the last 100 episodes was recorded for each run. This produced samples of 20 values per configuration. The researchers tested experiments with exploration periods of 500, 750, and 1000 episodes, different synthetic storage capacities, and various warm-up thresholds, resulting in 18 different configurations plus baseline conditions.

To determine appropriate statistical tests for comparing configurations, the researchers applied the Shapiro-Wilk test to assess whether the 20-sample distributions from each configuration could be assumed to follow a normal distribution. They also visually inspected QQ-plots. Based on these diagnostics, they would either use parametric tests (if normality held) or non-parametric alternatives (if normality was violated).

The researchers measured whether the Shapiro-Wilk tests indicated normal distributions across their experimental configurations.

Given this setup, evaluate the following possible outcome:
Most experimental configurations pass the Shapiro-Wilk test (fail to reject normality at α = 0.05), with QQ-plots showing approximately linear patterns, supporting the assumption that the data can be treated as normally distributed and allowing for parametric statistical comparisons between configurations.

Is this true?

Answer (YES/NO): NO